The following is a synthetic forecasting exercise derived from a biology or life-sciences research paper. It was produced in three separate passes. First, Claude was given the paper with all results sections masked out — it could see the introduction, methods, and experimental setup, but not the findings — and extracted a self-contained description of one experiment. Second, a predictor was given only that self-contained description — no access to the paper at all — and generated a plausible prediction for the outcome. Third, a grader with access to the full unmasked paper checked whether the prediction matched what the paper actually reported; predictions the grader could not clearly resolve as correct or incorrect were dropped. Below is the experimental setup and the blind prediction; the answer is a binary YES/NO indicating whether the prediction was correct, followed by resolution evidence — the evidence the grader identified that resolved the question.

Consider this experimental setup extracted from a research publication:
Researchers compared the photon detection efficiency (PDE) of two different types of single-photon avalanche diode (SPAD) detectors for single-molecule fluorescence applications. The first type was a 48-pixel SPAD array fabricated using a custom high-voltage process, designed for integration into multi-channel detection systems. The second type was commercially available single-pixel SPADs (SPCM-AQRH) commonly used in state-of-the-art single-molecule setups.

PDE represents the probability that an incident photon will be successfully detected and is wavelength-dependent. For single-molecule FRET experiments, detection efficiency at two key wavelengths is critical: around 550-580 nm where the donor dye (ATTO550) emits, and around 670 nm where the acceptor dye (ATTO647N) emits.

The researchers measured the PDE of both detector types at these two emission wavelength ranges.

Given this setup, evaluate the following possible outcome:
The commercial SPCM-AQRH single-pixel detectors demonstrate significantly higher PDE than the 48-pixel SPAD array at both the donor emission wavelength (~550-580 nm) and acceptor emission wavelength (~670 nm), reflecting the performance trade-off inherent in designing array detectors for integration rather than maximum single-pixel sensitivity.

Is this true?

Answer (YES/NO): YES